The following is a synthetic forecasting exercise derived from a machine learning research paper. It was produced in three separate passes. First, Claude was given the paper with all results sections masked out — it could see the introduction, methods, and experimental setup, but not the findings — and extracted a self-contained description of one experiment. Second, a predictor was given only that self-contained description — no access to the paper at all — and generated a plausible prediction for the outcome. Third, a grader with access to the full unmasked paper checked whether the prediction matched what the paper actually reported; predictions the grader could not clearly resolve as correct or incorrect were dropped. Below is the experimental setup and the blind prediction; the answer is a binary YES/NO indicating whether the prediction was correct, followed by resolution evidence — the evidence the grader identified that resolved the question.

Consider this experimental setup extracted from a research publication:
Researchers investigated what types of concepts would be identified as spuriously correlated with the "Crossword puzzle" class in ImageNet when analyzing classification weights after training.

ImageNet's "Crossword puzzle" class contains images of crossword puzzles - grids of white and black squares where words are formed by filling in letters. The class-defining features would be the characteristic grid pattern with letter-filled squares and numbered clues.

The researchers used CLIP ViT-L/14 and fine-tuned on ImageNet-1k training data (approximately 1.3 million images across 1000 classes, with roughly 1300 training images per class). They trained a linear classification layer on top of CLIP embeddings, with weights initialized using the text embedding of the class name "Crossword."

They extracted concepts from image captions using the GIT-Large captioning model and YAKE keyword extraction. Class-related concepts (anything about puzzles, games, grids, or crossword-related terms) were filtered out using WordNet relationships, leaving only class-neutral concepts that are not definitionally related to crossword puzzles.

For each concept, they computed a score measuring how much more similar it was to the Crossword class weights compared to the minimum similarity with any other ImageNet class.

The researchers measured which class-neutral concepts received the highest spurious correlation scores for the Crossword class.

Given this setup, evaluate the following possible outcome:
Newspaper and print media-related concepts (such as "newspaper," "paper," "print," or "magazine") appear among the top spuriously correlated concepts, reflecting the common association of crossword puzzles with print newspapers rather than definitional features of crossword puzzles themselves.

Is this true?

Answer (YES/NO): YES